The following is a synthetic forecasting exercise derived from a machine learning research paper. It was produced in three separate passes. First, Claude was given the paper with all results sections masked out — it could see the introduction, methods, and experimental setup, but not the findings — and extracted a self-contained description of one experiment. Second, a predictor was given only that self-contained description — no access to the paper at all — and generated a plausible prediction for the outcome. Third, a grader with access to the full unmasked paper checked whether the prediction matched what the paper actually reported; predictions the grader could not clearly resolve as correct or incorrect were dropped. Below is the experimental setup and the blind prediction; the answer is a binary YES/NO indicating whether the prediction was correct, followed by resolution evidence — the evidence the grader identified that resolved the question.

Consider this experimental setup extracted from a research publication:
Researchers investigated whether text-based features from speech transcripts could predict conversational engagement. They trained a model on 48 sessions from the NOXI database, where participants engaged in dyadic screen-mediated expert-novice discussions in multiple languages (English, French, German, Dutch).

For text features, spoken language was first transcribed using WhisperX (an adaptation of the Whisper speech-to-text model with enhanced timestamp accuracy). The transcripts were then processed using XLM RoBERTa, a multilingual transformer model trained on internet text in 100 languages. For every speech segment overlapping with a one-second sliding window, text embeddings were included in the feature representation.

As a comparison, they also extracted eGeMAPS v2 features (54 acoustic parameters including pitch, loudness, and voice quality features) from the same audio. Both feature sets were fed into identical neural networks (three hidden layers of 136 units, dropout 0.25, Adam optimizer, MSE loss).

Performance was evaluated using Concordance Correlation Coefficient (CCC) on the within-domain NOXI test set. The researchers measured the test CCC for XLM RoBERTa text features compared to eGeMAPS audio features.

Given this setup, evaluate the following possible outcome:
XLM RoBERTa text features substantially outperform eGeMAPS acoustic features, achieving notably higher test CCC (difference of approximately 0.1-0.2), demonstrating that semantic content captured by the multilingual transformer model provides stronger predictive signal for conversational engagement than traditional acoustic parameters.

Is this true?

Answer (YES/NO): NO